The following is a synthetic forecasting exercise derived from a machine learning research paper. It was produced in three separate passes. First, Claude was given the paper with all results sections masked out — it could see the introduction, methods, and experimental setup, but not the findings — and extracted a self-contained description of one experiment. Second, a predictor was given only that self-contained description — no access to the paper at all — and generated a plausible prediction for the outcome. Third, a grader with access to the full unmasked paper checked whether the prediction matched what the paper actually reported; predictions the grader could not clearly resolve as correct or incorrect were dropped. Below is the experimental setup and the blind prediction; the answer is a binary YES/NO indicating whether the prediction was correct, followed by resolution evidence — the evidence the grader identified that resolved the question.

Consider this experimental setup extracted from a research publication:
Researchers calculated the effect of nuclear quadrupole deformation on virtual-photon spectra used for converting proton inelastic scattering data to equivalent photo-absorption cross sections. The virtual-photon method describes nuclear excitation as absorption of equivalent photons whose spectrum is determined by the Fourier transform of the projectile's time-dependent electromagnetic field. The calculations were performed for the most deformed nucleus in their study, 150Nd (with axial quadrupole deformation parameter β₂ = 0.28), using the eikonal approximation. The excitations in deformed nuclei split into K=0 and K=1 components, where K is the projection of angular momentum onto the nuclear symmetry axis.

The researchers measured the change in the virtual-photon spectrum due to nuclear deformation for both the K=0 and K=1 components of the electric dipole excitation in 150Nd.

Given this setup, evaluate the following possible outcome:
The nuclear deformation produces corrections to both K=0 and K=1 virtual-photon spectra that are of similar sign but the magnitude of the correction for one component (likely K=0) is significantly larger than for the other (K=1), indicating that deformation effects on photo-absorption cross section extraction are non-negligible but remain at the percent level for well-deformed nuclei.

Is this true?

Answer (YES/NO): NO